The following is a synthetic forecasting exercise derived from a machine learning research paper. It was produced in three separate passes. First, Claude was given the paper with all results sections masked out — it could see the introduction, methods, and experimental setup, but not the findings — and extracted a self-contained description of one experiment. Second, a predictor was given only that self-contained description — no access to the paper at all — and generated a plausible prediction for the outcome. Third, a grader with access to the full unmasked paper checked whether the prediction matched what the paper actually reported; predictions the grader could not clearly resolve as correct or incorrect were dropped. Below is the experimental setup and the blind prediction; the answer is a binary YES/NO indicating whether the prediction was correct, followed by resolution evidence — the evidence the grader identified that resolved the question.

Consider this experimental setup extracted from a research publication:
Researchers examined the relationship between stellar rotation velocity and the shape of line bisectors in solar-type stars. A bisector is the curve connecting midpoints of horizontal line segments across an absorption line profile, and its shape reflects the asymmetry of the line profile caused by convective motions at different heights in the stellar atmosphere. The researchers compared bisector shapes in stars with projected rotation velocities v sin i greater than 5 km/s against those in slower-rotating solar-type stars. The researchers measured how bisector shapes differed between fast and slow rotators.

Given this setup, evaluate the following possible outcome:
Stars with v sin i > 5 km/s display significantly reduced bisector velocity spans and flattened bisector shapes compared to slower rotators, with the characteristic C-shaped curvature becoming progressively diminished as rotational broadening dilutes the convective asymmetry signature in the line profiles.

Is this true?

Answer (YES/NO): NO